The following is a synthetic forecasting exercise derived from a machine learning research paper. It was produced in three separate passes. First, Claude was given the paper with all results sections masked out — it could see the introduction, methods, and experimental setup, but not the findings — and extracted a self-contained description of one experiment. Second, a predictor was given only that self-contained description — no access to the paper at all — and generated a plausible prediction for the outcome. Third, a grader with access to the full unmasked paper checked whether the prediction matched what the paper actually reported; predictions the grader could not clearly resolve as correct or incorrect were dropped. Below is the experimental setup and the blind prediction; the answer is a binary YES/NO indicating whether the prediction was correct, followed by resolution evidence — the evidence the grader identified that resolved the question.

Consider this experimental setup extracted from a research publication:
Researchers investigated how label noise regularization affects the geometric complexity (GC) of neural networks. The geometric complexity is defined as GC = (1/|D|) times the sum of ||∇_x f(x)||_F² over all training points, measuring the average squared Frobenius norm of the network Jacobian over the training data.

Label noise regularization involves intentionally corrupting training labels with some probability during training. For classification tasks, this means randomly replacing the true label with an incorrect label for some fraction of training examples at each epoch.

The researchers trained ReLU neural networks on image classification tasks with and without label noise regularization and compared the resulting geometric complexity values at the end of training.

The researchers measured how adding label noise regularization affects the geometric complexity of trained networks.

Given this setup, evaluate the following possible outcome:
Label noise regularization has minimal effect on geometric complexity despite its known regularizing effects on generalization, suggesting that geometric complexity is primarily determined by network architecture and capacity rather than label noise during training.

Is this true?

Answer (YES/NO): NO